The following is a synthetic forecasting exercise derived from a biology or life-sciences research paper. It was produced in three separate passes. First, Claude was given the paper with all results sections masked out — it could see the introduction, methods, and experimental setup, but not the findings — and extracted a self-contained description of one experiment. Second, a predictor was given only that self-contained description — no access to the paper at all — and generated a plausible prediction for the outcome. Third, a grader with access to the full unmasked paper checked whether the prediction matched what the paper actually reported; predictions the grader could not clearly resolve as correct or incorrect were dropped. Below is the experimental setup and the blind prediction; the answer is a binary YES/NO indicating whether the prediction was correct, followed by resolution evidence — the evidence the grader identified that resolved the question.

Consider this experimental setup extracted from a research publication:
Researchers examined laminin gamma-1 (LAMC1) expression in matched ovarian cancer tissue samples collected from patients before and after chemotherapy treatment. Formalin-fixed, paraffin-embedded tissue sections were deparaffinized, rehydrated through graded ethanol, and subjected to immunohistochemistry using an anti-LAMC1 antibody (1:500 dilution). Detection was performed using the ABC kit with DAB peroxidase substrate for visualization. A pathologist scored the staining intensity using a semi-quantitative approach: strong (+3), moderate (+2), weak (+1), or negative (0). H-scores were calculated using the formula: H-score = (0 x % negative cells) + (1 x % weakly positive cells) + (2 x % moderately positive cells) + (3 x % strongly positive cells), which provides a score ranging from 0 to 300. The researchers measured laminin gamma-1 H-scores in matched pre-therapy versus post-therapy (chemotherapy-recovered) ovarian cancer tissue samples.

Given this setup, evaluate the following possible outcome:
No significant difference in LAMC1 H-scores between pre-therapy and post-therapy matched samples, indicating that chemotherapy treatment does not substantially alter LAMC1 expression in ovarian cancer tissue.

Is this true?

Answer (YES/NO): YES